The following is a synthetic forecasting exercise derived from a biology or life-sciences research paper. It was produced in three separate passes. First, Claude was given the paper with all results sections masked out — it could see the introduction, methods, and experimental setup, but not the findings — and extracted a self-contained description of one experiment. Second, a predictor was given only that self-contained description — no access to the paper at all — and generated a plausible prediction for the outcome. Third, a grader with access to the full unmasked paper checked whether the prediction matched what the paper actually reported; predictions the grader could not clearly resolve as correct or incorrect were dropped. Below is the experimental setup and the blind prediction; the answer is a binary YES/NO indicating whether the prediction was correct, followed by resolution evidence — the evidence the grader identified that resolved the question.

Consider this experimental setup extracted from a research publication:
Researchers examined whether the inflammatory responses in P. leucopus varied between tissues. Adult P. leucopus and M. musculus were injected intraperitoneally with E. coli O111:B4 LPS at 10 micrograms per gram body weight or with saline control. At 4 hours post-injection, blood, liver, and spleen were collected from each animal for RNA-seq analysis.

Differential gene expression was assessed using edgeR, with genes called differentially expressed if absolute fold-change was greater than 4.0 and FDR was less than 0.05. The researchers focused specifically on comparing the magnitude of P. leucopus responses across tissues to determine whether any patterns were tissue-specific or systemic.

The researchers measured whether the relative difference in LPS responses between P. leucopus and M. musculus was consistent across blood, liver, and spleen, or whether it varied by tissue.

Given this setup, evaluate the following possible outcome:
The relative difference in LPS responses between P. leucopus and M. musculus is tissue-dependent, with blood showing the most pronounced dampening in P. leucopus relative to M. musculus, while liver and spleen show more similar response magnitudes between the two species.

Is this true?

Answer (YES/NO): NO